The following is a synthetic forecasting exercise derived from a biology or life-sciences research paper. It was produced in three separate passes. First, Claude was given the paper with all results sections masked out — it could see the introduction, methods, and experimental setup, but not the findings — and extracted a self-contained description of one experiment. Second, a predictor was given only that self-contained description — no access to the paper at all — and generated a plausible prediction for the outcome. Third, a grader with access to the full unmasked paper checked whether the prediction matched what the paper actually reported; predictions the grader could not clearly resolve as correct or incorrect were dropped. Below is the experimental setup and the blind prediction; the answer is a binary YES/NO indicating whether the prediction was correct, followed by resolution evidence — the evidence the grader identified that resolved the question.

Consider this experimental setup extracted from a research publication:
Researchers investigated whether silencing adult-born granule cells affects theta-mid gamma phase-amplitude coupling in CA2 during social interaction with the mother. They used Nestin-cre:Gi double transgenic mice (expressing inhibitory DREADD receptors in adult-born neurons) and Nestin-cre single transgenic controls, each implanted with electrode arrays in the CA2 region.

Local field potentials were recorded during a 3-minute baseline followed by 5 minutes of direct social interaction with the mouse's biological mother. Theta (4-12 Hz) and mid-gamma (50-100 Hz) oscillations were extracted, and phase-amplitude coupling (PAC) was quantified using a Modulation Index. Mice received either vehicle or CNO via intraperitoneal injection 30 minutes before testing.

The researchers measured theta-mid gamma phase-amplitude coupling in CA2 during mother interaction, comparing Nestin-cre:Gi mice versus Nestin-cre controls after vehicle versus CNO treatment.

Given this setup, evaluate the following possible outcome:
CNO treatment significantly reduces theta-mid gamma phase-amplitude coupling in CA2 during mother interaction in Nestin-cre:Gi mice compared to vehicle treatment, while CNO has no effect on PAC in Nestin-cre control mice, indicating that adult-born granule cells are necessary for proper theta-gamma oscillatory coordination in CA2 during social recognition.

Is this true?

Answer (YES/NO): YES